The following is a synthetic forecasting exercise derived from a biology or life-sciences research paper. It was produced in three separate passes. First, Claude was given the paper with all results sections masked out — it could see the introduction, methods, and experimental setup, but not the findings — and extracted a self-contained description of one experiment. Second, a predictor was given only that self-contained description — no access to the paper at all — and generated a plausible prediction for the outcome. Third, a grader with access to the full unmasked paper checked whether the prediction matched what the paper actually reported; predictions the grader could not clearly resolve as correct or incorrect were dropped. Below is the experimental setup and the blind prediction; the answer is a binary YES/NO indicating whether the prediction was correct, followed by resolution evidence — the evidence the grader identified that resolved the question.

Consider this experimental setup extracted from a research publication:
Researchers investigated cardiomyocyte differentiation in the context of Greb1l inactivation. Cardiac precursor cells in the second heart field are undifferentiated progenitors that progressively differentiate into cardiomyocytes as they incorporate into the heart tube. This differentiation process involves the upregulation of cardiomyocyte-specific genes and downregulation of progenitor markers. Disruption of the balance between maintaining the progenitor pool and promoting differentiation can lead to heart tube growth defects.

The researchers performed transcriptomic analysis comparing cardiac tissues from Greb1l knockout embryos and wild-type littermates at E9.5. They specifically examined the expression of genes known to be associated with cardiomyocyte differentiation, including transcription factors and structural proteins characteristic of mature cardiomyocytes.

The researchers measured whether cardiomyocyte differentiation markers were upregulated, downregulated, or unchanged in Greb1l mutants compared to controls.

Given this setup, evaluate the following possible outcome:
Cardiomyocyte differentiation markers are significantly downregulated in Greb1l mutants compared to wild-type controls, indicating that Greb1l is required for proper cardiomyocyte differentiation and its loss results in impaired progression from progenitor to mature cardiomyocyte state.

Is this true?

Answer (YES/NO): NO